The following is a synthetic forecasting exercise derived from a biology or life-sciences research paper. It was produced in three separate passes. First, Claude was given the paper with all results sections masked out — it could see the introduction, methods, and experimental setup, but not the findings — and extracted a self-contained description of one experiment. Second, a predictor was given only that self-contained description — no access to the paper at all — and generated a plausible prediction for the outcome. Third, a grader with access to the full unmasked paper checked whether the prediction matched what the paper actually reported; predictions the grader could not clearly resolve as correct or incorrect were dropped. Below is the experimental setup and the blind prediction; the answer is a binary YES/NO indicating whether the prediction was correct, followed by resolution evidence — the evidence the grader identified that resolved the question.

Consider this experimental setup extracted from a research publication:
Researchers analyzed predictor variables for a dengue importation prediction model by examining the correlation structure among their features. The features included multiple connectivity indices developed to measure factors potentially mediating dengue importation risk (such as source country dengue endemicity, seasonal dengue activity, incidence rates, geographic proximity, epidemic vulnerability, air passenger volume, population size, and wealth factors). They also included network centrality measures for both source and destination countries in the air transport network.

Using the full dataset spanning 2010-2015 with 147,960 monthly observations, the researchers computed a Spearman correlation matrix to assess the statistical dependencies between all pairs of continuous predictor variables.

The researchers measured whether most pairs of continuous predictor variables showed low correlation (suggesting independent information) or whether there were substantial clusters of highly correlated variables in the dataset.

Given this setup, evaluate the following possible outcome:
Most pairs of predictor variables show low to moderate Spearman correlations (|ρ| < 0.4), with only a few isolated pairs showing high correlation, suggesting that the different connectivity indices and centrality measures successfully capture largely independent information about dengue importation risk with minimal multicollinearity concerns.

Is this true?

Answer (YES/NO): NO